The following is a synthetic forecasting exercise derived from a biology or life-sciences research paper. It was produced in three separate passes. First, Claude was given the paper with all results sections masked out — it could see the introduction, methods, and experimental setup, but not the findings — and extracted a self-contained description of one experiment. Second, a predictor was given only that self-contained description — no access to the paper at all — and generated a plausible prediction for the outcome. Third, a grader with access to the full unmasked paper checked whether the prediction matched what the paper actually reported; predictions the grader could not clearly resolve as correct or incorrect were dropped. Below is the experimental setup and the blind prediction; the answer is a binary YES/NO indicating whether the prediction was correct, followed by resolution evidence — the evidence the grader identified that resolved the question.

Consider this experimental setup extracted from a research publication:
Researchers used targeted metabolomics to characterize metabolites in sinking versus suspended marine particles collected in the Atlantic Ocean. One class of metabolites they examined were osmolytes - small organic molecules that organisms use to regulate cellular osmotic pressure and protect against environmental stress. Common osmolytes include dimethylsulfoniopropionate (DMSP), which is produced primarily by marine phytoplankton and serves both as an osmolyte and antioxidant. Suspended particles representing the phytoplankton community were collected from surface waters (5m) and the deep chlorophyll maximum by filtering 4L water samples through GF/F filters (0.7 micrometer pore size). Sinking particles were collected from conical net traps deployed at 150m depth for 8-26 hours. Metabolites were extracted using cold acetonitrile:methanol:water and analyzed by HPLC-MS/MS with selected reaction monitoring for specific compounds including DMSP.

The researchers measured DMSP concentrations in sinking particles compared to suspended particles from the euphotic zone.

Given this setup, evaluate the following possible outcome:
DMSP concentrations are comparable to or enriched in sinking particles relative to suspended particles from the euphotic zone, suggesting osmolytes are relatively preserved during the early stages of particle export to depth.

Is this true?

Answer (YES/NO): NO